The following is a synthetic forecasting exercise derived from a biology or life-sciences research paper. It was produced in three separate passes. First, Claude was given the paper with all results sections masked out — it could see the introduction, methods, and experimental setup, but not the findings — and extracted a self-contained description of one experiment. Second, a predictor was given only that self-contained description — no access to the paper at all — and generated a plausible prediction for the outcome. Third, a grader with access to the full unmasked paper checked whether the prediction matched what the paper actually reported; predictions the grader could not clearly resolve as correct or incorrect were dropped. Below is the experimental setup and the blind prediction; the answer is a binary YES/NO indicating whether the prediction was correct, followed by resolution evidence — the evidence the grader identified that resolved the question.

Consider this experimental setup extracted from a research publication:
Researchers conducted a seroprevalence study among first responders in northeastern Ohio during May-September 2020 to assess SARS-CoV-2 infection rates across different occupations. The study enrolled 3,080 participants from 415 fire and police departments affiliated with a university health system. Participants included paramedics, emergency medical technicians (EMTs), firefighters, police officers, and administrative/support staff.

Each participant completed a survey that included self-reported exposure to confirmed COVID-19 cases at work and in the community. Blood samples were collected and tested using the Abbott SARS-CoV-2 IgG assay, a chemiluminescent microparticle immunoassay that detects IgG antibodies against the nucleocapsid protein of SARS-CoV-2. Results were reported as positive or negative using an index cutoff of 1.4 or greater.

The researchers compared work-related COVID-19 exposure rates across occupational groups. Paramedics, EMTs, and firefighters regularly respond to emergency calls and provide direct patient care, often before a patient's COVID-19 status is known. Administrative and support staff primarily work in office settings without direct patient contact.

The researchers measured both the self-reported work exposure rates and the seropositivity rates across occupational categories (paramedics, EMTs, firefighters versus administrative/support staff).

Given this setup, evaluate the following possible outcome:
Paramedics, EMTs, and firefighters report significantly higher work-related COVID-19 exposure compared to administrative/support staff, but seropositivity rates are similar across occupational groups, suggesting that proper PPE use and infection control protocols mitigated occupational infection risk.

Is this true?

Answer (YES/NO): YES